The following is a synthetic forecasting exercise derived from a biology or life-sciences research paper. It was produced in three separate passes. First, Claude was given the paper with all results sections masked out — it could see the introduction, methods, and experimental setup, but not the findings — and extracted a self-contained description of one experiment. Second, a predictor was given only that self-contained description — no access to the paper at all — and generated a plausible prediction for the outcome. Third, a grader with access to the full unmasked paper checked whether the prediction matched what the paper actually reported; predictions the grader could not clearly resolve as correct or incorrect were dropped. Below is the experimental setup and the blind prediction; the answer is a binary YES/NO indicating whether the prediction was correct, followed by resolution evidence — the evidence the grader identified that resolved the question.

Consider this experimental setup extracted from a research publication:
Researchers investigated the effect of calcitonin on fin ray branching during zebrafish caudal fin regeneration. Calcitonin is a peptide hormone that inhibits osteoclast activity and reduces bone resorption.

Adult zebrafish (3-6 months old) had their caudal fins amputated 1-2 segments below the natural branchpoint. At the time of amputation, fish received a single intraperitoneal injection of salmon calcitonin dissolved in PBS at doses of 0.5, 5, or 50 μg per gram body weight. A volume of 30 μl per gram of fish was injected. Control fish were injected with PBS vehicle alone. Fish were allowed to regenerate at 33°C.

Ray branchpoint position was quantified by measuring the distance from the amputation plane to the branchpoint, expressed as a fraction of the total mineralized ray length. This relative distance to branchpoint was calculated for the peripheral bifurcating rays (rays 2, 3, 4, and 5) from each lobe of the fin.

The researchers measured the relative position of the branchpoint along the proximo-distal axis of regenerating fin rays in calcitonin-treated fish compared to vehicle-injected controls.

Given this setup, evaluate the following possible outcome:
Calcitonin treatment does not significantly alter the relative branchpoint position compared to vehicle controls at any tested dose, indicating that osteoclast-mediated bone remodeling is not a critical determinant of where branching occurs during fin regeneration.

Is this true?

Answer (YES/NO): NO